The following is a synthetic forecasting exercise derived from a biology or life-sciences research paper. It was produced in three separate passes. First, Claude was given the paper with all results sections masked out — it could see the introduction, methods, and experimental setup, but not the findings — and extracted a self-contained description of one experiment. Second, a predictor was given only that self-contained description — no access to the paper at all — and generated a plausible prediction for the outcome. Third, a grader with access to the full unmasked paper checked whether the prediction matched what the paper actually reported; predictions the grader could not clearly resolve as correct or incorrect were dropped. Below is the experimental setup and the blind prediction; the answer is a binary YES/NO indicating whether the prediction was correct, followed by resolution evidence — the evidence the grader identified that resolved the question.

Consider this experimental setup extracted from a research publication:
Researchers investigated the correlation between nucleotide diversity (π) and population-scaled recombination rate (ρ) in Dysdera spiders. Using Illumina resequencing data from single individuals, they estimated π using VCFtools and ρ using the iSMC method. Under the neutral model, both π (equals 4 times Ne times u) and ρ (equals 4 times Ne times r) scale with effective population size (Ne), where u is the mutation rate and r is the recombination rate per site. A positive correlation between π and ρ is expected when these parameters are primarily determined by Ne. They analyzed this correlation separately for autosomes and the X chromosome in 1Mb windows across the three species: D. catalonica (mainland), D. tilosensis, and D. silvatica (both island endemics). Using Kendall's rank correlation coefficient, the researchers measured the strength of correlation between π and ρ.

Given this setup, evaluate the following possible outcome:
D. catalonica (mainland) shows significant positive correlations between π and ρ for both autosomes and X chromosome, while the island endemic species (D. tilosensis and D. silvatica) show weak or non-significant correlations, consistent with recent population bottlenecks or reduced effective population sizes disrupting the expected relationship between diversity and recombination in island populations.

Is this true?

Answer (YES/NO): NO